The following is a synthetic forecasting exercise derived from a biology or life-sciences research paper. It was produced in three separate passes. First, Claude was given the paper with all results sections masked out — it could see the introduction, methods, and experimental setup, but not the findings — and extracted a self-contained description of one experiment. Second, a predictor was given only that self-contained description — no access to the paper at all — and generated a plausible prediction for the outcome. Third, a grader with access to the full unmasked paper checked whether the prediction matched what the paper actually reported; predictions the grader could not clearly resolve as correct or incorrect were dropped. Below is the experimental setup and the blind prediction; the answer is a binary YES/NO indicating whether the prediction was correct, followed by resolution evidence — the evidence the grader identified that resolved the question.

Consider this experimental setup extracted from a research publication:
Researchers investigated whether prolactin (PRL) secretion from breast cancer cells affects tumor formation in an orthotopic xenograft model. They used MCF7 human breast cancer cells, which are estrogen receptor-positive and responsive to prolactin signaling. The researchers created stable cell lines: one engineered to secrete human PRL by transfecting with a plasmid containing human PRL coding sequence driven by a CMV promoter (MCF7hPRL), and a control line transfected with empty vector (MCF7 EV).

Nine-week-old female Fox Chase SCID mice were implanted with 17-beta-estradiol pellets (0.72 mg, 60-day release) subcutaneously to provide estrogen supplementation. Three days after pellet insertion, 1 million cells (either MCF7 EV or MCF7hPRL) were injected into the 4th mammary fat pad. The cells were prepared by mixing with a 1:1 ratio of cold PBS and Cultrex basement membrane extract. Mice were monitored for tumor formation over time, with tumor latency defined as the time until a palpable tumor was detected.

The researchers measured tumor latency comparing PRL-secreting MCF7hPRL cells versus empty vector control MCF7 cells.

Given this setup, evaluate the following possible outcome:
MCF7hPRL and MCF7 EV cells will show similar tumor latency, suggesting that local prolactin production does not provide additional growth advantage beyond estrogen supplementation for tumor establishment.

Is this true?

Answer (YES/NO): YES